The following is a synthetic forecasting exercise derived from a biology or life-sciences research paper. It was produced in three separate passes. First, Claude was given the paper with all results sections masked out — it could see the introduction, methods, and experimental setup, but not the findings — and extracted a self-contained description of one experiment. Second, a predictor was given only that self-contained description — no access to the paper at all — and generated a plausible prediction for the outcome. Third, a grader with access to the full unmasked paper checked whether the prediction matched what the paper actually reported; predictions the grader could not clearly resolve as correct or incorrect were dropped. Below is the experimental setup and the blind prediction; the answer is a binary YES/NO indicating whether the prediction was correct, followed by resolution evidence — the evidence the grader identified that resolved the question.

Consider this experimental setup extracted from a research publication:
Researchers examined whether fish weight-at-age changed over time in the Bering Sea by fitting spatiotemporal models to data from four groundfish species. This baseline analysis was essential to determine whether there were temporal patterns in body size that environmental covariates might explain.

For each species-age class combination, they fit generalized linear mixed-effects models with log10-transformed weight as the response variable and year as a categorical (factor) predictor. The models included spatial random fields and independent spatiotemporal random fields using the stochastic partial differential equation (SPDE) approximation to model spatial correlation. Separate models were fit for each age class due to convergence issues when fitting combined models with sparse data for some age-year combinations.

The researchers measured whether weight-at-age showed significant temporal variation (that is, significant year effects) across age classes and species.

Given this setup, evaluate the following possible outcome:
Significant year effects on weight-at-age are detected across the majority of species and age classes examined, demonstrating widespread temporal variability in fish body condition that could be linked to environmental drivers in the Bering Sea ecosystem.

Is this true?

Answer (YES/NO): NO